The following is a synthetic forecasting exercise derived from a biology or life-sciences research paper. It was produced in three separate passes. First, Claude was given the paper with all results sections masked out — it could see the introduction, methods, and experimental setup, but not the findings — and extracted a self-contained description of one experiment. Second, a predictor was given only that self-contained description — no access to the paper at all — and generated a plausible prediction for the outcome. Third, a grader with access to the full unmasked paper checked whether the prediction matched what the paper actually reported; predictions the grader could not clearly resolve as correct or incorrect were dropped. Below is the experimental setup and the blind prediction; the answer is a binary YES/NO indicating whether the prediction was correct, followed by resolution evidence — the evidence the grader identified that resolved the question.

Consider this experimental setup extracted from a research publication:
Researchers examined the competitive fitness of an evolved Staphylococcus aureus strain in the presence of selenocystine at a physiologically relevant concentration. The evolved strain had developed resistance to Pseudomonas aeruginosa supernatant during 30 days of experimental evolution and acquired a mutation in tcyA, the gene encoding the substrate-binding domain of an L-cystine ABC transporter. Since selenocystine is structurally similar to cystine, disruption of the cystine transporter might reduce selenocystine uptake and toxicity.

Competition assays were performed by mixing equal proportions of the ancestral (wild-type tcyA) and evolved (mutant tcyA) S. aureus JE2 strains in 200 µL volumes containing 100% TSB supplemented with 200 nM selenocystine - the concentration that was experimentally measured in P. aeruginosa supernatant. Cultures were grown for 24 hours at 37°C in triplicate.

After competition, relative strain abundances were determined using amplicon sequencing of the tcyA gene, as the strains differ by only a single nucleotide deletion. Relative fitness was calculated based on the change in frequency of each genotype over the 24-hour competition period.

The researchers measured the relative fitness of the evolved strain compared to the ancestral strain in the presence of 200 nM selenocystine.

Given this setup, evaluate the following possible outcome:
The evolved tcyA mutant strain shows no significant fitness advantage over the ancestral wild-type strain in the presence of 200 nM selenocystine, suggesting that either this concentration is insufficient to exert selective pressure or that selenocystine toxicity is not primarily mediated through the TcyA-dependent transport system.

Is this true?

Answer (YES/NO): NO